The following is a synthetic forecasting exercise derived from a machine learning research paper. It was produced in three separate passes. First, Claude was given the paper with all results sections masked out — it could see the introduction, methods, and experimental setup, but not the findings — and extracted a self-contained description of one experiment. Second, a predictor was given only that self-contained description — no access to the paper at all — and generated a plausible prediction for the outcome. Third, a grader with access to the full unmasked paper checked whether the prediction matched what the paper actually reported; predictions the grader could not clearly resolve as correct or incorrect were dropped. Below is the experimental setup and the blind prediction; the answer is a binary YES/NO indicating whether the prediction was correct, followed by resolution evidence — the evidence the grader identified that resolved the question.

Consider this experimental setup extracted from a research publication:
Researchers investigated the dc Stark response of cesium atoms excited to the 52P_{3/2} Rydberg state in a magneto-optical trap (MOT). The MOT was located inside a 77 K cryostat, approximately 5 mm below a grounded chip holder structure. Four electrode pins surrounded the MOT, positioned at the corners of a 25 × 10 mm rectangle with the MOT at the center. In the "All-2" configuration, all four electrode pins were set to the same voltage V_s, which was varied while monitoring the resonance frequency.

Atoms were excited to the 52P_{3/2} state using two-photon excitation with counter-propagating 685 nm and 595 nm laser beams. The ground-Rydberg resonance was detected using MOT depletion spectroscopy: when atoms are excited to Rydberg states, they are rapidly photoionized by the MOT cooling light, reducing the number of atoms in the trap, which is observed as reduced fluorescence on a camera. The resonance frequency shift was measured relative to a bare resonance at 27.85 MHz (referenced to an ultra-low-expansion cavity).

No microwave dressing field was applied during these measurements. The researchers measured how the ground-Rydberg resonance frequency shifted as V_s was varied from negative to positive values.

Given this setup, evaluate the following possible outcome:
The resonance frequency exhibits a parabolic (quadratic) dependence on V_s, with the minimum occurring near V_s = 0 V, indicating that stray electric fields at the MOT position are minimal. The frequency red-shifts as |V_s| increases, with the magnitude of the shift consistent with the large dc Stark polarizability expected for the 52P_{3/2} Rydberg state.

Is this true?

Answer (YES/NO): YES